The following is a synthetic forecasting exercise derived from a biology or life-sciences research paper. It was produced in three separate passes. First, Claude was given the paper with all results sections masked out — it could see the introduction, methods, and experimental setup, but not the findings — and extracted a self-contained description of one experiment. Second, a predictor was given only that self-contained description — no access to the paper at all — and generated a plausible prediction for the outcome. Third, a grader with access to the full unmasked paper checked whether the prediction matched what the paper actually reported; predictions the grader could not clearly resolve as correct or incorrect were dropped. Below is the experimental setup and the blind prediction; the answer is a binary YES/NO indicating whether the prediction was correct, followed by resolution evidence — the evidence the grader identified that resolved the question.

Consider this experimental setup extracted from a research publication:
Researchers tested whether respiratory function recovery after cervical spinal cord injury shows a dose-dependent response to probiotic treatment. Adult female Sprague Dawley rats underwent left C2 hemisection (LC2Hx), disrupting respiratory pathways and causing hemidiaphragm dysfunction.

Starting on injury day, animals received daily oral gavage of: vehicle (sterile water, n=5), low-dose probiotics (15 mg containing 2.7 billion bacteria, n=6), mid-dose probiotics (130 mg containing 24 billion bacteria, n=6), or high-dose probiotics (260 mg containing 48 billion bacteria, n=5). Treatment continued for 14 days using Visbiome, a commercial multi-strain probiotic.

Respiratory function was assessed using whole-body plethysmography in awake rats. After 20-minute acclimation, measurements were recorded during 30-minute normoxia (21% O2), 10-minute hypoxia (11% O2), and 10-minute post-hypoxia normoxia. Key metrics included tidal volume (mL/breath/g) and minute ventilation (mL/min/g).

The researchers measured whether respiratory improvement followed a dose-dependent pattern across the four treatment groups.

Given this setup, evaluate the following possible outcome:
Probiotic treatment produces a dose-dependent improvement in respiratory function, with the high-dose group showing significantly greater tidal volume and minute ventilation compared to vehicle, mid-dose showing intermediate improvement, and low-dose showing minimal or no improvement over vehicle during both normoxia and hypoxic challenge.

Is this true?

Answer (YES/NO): NO